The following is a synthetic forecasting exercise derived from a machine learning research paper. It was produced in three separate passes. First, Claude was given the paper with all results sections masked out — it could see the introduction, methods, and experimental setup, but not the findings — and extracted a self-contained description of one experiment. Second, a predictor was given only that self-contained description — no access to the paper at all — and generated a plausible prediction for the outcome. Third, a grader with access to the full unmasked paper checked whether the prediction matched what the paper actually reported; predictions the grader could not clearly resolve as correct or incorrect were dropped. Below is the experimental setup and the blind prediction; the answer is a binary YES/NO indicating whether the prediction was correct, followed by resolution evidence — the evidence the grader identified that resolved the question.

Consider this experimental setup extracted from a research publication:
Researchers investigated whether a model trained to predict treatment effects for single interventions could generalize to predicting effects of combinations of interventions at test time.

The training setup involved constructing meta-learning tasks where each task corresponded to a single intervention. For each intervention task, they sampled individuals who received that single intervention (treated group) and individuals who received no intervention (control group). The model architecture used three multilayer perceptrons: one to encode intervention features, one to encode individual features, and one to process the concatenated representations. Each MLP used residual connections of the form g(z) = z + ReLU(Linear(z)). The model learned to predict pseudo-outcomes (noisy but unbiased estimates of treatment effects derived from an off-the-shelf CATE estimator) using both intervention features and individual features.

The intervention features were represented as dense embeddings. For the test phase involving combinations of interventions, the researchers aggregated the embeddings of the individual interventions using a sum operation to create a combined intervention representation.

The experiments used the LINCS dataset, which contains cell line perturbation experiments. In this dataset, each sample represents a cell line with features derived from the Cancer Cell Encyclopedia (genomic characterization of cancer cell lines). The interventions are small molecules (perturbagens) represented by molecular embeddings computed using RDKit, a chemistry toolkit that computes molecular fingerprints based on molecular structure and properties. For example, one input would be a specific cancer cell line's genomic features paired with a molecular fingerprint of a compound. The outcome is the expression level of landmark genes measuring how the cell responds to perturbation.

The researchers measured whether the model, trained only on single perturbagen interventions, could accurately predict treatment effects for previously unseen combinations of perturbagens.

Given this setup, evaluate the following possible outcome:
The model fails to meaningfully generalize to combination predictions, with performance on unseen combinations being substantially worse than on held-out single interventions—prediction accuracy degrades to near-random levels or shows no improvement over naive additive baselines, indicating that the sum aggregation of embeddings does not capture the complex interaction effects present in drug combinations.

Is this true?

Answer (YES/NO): NO